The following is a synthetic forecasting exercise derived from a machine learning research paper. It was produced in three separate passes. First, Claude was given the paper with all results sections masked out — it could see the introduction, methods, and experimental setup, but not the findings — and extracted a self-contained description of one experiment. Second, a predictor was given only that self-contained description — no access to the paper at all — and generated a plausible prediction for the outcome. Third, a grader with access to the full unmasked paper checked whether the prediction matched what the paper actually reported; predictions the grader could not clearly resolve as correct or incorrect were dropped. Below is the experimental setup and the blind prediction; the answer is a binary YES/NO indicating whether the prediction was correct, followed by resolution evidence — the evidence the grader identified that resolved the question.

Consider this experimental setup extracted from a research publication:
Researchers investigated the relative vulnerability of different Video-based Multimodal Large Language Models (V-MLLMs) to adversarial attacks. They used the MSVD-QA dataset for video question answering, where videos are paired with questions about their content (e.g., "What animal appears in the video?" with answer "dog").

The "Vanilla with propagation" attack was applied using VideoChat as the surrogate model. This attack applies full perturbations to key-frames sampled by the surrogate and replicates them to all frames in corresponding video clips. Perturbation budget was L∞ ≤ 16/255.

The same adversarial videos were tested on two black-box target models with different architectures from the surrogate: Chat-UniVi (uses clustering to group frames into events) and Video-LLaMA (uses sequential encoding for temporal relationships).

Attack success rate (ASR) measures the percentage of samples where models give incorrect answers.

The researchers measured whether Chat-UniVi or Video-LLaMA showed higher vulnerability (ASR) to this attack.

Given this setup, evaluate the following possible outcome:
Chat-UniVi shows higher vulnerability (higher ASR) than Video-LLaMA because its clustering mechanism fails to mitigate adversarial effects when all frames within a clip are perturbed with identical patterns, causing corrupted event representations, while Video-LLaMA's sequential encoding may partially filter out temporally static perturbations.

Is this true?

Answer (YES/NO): NO